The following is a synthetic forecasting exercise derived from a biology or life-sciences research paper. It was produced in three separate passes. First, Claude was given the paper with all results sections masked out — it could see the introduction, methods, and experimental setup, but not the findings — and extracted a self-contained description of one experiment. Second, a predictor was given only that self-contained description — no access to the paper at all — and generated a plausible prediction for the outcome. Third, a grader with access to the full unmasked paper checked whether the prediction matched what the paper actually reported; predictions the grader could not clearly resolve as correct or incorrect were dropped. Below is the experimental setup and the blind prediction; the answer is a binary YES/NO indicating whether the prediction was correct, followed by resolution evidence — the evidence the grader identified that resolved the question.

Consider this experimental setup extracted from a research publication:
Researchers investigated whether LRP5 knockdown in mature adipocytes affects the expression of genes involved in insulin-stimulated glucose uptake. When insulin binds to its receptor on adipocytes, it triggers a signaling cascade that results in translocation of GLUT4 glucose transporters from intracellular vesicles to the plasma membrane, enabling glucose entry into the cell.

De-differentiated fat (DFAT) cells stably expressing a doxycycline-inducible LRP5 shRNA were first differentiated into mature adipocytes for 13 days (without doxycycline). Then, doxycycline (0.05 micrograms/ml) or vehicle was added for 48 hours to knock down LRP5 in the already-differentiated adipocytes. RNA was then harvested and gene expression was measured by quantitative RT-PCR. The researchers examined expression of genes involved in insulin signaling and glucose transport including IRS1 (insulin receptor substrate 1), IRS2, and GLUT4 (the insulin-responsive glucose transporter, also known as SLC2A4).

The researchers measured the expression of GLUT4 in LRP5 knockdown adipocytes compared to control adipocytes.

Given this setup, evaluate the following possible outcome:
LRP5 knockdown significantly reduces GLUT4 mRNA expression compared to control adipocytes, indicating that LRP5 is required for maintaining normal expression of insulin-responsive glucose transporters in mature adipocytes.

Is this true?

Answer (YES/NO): NO